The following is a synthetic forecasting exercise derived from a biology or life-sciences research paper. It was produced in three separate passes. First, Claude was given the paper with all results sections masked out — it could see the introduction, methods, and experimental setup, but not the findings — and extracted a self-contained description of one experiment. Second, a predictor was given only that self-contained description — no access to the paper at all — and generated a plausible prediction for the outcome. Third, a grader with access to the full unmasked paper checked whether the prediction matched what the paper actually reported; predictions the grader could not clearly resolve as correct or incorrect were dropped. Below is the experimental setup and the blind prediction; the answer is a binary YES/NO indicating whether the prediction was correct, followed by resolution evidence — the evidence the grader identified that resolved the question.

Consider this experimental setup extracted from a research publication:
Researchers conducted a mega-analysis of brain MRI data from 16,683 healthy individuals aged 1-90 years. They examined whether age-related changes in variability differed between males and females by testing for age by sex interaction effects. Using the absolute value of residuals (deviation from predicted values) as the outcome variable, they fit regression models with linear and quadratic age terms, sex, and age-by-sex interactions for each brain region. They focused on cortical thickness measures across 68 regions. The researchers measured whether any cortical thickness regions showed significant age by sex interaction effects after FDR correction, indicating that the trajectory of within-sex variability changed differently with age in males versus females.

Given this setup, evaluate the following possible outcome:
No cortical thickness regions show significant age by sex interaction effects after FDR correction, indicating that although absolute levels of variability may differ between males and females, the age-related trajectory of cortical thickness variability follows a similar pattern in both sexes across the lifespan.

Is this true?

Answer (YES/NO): NO